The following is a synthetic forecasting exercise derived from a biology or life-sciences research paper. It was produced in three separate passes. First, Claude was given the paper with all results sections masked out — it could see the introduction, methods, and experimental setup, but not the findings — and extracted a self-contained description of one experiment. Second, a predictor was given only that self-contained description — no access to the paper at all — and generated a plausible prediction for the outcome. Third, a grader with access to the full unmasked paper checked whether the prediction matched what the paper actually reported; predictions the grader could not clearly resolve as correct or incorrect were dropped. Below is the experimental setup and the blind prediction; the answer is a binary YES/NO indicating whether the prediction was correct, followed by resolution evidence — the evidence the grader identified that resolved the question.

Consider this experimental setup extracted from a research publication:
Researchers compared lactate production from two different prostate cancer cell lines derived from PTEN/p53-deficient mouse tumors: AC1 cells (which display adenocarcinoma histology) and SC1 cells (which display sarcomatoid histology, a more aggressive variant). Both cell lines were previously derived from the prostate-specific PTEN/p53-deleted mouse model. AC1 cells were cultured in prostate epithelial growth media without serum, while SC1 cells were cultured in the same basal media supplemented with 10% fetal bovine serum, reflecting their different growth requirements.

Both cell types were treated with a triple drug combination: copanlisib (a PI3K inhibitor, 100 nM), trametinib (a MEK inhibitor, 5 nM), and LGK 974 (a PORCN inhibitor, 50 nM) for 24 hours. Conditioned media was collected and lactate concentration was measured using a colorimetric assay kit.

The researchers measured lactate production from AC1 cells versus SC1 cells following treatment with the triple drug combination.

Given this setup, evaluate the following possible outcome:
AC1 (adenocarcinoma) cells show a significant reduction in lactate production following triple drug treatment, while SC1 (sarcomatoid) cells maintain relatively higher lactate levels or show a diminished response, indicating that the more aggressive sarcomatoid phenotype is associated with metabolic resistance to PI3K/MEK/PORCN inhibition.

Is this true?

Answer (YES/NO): YES